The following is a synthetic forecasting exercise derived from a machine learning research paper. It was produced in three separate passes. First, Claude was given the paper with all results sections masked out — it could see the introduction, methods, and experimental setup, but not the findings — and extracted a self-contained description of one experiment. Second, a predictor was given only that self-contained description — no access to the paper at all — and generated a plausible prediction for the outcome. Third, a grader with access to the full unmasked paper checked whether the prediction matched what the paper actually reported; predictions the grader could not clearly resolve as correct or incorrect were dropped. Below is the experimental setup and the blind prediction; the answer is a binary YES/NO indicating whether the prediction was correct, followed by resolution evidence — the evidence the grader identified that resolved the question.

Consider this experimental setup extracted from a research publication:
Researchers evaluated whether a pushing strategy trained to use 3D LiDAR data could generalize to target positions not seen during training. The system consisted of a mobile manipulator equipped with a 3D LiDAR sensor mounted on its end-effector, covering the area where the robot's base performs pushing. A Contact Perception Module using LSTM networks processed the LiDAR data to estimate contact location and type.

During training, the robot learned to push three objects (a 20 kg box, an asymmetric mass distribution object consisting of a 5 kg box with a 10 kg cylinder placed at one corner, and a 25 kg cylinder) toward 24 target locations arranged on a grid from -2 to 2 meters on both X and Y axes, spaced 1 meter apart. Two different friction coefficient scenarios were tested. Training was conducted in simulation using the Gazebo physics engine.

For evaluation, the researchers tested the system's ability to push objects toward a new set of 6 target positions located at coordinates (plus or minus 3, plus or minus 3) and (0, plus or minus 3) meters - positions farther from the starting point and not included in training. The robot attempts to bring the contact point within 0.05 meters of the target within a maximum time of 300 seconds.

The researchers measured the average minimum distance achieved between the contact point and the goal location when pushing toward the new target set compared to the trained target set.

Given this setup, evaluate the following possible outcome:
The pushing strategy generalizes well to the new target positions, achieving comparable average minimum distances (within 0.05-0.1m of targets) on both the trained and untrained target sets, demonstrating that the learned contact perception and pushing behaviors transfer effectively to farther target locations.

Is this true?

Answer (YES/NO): YES